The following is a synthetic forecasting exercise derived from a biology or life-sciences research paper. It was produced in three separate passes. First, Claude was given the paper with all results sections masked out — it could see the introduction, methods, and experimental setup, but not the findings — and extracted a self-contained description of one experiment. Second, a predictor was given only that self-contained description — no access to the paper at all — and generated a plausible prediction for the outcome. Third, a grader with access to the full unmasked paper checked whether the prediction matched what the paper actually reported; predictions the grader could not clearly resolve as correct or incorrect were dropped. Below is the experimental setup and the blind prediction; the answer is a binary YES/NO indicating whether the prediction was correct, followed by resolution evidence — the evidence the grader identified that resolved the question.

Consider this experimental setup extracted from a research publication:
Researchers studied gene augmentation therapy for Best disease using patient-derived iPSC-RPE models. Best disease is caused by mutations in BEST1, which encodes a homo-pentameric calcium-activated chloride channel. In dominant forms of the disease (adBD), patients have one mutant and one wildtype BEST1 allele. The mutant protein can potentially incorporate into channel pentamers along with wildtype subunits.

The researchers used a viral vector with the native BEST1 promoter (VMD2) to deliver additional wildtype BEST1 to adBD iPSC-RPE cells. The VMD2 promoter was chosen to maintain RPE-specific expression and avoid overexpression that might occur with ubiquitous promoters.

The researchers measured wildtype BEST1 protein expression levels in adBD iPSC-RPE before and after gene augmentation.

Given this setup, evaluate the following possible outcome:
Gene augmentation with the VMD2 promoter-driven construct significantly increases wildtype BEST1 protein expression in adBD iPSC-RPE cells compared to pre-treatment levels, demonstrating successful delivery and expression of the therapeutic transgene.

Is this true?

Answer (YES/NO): YES